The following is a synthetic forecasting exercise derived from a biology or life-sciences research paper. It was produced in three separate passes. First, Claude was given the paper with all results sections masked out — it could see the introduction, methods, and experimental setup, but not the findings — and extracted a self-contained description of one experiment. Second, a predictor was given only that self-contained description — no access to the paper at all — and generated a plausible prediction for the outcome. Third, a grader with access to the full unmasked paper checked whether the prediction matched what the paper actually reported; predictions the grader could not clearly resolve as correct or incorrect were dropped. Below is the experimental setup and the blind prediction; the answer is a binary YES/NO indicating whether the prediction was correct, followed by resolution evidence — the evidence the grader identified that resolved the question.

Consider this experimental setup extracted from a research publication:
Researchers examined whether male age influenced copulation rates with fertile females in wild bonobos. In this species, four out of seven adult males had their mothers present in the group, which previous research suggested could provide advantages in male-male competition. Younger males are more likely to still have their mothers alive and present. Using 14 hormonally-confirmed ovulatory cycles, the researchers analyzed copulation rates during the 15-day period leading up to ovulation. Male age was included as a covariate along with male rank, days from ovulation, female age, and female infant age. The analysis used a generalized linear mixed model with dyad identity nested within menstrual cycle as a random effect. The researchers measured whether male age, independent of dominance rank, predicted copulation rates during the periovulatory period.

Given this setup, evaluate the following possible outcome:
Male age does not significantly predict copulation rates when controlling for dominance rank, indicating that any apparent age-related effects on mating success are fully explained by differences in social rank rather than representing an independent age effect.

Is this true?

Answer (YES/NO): NO